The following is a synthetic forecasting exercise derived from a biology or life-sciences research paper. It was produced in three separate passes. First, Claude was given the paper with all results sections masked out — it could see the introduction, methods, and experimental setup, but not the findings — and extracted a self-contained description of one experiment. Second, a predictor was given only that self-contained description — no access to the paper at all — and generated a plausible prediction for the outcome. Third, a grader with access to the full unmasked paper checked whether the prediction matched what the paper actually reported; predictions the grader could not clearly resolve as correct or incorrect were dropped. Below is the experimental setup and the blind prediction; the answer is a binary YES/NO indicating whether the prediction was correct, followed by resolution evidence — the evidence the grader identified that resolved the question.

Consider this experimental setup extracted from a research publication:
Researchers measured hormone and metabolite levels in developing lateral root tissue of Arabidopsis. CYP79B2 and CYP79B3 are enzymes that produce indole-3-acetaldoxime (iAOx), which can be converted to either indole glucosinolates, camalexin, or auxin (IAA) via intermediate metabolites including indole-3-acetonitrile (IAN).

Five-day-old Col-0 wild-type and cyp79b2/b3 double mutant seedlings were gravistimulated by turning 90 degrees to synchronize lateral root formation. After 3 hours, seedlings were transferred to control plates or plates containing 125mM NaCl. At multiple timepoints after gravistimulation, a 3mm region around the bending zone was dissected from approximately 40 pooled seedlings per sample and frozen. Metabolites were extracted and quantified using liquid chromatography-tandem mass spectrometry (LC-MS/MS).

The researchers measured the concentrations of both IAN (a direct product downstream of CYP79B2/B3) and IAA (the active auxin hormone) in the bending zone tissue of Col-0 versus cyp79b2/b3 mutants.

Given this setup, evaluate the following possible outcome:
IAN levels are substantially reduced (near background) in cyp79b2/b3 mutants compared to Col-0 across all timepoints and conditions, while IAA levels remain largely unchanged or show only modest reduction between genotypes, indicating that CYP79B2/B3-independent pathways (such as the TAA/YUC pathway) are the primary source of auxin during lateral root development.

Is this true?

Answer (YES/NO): YES